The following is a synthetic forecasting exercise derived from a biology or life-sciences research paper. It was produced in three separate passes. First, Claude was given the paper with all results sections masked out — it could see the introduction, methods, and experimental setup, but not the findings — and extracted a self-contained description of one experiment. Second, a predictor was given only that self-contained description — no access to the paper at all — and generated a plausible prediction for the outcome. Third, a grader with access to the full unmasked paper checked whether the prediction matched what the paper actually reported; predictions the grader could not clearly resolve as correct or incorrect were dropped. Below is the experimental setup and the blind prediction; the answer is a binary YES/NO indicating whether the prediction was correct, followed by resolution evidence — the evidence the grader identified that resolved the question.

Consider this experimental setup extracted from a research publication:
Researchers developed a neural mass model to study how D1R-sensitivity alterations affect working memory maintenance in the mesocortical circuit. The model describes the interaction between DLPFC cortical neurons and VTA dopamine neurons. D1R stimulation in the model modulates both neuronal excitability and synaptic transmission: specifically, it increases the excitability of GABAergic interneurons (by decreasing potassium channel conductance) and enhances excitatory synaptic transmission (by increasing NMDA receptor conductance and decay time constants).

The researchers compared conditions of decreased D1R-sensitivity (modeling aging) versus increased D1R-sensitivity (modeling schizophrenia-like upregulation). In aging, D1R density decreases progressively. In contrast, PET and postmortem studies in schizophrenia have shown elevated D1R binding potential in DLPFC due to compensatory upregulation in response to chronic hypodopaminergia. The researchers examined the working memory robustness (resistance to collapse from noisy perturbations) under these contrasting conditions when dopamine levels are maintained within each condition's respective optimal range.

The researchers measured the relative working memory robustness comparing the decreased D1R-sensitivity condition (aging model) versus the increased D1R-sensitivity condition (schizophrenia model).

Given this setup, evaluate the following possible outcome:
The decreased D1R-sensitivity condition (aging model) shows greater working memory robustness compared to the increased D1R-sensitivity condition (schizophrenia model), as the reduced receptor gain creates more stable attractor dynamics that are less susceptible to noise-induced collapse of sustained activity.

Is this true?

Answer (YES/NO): YES